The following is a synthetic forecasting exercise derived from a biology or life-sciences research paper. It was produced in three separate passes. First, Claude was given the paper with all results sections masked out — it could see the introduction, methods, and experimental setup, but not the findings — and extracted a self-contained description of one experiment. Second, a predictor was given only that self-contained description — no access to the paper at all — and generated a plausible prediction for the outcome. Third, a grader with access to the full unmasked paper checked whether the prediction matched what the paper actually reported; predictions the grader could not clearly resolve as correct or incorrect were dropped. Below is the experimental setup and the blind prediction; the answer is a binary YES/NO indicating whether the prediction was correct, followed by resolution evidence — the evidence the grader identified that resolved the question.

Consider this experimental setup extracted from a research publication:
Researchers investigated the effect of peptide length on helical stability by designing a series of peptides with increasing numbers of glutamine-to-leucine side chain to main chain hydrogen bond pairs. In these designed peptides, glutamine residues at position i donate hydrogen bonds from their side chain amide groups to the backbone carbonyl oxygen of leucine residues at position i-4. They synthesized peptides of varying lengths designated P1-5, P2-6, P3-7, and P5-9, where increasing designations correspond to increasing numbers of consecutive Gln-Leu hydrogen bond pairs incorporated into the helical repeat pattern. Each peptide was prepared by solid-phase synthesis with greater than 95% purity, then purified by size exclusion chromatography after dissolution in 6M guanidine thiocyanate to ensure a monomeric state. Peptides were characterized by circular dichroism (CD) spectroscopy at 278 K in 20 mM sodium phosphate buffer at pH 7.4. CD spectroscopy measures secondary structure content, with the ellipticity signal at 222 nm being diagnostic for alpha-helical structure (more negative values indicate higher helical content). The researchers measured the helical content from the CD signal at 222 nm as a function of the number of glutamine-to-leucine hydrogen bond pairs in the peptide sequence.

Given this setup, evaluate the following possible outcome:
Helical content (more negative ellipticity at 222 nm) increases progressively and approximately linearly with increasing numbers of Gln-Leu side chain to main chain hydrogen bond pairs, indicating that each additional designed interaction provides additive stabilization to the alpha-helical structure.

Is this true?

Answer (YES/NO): NO